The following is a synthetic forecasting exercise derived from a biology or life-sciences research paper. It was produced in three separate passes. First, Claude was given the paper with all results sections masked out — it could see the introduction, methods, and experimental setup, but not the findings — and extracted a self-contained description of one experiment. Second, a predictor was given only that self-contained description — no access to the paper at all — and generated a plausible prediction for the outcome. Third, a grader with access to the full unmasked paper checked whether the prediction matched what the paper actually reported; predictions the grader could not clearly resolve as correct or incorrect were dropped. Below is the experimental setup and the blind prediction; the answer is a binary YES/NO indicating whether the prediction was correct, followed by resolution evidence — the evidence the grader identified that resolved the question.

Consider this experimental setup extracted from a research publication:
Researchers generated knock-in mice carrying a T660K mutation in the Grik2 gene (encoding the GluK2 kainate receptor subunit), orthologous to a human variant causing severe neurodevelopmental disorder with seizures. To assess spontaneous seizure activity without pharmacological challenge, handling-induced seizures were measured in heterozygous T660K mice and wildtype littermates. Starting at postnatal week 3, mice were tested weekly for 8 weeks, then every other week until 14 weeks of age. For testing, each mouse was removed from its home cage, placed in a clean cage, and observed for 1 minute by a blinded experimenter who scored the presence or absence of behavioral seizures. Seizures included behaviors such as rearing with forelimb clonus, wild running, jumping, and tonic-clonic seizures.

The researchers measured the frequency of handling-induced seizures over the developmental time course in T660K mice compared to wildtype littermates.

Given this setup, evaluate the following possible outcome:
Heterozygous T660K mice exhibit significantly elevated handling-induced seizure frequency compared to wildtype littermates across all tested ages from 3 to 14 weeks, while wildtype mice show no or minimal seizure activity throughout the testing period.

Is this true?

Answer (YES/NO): NO